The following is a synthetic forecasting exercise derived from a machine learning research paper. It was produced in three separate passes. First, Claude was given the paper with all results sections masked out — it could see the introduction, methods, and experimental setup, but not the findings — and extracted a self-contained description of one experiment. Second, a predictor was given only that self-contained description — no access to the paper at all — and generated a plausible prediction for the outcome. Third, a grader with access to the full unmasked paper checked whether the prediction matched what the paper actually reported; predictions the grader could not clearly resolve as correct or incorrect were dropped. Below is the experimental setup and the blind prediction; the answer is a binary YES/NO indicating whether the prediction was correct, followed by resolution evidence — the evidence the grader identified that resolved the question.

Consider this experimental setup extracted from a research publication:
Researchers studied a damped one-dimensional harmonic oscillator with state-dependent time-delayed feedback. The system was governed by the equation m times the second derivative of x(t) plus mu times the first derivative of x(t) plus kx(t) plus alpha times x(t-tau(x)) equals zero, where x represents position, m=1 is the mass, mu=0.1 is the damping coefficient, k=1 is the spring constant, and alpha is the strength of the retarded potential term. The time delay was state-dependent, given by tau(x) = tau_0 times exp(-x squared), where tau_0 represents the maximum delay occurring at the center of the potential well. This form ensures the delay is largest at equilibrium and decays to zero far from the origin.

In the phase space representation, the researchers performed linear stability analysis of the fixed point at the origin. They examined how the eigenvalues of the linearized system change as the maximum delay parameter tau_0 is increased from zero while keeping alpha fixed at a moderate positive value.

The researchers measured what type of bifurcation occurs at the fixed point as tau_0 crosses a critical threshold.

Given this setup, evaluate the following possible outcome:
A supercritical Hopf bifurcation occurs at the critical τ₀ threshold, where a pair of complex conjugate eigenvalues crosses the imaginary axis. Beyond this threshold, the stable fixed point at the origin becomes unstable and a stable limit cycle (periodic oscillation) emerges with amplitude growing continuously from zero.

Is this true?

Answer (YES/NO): YES